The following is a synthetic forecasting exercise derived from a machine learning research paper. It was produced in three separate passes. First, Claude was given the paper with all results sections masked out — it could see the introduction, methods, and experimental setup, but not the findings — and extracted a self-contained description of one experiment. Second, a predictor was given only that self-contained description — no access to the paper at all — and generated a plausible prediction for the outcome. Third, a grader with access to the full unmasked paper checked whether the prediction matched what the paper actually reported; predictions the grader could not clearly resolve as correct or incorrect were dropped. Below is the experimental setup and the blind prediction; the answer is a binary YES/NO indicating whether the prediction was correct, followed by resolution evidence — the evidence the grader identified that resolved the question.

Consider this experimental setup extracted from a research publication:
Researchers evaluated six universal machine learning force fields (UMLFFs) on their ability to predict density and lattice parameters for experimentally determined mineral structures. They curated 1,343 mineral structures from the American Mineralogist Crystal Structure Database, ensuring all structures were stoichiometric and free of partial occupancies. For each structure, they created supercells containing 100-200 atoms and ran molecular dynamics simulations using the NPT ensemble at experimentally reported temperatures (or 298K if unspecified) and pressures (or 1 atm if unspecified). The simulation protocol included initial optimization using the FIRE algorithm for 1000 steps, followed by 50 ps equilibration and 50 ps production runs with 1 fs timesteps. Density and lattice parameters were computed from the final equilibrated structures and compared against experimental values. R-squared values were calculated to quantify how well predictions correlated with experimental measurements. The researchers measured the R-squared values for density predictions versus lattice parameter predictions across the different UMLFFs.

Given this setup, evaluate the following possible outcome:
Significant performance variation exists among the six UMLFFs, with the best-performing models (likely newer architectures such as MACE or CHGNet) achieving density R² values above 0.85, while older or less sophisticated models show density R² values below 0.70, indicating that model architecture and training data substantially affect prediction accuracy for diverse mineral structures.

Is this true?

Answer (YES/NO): NO